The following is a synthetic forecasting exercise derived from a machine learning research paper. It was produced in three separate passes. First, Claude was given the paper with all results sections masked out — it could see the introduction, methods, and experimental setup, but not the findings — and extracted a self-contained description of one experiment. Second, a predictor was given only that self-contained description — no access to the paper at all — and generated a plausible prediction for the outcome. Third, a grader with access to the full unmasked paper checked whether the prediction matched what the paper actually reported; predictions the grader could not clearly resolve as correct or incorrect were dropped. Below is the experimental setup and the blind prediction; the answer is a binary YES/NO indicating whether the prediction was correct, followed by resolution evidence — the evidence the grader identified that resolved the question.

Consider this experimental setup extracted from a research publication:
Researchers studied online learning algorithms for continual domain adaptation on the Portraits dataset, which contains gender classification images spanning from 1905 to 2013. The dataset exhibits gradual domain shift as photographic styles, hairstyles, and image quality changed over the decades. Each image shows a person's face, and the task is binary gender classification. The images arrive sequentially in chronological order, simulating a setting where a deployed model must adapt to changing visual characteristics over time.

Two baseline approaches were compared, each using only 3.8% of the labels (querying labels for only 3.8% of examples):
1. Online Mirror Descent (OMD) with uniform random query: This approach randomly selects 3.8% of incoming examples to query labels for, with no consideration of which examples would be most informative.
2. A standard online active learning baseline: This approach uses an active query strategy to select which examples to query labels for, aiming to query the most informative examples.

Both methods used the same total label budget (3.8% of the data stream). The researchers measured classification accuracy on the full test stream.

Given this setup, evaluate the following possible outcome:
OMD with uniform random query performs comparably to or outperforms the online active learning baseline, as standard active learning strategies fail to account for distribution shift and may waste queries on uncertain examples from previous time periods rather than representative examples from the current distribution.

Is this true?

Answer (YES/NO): YES